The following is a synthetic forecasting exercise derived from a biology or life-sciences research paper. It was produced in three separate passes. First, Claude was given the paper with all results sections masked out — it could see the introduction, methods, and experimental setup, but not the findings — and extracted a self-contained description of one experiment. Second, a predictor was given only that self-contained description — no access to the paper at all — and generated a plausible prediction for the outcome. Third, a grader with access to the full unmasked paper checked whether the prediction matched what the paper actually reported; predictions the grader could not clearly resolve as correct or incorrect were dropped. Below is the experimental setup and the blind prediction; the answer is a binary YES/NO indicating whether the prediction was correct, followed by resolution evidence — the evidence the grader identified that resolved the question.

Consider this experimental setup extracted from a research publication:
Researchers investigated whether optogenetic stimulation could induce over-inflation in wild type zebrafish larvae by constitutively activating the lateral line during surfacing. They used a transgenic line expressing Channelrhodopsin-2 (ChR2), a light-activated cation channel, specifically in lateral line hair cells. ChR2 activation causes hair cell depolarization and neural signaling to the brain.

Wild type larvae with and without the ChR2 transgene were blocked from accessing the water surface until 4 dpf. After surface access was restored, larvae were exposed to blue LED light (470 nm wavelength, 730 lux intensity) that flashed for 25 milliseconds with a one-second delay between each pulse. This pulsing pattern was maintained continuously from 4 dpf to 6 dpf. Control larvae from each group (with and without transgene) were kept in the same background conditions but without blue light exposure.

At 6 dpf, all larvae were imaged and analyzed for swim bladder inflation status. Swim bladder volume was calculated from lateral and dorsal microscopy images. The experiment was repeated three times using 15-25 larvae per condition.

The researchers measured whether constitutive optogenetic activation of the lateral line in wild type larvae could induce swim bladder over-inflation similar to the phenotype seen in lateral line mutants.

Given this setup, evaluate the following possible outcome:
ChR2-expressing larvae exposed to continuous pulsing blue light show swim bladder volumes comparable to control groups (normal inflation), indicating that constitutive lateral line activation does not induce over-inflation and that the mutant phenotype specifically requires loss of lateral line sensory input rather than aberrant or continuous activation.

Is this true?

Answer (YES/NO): YES